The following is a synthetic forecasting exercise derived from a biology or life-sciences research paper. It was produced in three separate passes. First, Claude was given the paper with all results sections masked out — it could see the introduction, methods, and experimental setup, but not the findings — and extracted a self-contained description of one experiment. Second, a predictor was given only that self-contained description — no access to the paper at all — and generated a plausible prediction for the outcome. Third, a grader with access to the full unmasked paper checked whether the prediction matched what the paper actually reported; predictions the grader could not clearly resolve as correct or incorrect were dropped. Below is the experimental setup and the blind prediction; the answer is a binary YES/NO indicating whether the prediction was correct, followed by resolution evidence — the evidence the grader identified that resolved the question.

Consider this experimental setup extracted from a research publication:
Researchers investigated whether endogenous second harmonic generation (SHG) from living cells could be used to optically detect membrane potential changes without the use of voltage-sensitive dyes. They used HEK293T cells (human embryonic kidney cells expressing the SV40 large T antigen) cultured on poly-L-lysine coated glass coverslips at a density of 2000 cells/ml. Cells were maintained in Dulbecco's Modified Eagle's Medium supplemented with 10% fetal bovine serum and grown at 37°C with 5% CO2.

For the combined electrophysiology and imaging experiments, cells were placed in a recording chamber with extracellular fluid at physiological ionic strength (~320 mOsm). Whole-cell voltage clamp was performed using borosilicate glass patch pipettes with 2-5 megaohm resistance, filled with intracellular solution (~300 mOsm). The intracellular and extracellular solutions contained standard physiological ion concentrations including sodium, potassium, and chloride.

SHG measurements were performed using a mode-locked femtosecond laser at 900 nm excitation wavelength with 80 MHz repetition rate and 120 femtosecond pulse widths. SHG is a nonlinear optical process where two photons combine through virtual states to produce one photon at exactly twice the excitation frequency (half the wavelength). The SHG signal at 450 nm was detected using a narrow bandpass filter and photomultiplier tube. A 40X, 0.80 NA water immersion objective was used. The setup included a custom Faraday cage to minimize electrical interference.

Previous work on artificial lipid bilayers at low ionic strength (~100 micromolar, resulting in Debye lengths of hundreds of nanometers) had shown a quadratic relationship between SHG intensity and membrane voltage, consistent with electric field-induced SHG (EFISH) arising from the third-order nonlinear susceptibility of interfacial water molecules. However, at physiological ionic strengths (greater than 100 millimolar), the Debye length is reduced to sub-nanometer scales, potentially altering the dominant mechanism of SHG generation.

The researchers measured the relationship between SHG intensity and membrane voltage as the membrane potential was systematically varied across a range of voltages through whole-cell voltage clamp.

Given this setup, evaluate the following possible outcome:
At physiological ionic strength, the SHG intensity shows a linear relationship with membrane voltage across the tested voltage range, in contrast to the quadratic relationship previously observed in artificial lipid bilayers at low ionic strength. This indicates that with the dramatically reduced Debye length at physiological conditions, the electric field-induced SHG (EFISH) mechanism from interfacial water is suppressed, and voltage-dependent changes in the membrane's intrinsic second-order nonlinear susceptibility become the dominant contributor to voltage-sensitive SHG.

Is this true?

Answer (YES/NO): YES